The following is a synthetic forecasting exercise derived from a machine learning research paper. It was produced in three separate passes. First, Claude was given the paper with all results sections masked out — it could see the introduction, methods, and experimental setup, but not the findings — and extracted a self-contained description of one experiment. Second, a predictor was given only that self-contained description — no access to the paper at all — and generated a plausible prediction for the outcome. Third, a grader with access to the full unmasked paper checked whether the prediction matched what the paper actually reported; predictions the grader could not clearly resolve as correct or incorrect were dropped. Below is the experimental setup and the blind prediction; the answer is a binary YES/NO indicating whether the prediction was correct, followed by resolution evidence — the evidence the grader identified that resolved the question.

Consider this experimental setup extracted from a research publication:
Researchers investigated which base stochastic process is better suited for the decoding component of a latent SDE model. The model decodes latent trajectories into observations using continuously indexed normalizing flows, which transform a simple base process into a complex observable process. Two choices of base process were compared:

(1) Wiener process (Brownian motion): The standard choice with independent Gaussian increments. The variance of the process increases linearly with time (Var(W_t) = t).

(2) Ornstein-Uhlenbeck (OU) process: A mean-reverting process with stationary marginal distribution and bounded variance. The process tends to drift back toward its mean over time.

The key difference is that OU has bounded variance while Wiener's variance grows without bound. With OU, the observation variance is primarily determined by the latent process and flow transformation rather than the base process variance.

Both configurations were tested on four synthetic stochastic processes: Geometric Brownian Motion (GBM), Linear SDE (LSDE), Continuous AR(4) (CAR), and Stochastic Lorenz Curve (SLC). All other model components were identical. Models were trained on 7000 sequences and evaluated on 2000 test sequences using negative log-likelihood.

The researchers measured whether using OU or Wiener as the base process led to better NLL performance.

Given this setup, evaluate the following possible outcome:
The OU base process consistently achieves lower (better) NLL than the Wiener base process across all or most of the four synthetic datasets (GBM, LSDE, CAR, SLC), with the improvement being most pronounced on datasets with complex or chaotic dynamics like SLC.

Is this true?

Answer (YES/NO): NO